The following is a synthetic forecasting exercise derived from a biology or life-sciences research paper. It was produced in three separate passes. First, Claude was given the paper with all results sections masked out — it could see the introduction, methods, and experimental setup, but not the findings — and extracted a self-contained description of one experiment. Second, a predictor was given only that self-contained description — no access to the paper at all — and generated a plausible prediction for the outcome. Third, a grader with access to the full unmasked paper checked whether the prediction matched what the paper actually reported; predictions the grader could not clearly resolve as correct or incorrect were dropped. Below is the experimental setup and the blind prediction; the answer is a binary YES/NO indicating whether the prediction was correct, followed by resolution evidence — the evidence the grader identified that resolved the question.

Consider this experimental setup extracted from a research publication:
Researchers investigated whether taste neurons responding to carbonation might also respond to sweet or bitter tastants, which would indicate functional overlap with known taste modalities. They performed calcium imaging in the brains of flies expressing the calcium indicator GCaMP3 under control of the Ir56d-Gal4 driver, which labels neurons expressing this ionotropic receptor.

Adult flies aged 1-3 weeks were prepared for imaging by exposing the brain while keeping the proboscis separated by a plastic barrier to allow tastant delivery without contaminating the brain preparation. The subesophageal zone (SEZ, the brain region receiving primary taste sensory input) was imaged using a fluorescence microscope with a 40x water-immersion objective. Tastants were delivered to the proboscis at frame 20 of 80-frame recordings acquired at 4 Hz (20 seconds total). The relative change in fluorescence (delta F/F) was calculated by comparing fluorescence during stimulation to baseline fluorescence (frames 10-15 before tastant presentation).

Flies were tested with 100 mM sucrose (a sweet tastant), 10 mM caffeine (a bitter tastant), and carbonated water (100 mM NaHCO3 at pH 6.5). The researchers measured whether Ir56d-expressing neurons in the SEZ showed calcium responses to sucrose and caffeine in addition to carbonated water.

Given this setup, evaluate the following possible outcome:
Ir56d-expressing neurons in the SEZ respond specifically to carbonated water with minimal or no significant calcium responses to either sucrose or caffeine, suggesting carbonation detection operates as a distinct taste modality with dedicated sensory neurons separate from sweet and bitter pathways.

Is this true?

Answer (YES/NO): NO